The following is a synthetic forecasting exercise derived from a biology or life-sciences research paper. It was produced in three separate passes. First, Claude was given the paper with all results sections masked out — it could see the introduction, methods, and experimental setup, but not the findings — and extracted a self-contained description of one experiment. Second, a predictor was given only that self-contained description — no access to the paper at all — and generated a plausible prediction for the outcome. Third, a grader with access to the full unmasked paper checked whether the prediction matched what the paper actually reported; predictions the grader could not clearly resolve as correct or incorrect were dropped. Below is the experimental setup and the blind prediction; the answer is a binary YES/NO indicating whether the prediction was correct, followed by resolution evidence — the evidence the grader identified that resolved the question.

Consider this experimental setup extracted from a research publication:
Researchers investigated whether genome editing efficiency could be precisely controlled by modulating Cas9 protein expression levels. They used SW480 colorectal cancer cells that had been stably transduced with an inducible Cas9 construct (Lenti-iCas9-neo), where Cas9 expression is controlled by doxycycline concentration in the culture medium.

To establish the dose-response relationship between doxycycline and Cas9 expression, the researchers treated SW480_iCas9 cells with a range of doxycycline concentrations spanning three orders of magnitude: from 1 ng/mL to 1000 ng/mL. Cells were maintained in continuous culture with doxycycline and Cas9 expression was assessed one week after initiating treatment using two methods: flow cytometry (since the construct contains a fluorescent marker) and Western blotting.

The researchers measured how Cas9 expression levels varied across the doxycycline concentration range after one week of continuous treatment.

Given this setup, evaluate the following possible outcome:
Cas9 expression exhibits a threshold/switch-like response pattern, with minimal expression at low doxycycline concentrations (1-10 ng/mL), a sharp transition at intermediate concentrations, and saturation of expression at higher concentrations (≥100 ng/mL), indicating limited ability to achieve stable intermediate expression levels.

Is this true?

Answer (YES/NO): NO